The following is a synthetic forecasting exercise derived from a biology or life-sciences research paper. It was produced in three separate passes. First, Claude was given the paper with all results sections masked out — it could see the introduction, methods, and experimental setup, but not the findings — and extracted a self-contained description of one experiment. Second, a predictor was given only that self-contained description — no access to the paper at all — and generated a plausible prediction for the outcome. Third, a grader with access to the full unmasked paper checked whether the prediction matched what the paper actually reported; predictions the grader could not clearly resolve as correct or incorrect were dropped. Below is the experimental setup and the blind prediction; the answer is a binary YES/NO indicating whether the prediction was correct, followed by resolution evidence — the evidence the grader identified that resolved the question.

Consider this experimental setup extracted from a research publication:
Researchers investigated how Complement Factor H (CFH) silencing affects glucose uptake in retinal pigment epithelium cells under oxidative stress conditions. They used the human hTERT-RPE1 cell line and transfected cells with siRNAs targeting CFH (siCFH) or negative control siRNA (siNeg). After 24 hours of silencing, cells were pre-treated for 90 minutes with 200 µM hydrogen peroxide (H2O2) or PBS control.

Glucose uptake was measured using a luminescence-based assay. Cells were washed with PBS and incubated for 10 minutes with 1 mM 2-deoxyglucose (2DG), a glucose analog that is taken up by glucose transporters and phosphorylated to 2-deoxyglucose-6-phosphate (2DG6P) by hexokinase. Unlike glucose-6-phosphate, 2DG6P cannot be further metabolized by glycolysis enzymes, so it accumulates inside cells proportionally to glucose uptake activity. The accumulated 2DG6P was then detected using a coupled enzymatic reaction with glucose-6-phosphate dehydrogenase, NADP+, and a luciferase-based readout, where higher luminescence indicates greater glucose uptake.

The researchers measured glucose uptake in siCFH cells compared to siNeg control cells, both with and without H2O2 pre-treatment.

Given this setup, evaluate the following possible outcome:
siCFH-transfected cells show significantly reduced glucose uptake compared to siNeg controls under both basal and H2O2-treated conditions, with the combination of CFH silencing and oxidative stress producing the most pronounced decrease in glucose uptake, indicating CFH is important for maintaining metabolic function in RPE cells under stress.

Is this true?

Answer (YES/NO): NO